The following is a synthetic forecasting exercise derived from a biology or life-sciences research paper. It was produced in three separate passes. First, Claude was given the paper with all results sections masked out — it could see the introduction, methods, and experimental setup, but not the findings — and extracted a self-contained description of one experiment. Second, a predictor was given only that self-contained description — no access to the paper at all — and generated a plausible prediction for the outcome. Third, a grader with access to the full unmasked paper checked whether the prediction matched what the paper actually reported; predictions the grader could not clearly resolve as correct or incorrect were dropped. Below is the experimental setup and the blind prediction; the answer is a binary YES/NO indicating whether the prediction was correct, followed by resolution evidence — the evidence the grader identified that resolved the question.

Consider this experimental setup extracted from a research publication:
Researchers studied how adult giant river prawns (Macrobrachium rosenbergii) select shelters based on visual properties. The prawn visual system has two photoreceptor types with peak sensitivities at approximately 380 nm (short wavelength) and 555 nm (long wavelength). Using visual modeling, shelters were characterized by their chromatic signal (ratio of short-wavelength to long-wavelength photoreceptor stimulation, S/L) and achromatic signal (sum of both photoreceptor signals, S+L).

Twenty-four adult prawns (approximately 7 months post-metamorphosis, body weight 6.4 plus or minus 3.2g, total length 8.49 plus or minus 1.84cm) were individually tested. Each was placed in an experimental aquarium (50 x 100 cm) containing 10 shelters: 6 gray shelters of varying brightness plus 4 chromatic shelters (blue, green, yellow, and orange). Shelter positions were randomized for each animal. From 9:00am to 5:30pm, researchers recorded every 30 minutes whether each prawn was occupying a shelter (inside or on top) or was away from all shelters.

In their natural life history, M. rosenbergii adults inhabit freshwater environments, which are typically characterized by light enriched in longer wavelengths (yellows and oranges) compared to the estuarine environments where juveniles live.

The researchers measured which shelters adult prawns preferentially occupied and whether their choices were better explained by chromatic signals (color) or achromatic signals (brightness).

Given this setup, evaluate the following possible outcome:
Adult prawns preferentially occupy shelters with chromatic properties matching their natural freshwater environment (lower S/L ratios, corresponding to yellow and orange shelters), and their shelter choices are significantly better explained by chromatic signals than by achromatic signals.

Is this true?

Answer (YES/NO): NO